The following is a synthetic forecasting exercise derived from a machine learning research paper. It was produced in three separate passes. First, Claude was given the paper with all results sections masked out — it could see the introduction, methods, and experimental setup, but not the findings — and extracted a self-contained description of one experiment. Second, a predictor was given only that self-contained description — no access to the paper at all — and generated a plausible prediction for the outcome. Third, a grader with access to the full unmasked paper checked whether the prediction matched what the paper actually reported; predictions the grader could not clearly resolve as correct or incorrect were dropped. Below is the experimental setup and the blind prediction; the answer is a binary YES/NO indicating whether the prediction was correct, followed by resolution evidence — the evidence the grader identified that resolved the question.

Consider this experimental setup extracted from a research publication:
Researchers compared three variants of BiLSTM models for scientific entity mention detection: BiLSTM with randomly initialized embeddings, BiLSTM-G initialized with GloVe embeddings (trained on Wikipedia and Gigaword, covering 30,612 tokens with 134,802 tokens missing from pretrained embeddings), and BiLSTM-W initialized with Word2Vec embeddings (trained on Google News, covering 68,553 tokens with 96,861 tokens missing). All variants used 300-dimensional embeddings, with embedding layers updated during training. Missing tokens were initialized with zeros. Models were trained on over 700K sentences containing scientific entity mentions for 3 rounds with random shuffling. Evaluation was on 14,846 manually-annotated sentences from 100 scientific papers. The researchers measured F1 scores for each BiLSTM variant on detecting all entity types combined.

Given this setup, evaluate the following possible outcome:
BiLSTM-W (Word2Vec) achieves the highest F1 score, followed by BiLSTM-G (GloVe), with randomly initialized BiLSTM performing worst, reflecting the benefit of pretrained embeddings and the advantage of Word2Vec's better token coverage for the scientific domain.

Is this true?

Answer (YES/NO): NO